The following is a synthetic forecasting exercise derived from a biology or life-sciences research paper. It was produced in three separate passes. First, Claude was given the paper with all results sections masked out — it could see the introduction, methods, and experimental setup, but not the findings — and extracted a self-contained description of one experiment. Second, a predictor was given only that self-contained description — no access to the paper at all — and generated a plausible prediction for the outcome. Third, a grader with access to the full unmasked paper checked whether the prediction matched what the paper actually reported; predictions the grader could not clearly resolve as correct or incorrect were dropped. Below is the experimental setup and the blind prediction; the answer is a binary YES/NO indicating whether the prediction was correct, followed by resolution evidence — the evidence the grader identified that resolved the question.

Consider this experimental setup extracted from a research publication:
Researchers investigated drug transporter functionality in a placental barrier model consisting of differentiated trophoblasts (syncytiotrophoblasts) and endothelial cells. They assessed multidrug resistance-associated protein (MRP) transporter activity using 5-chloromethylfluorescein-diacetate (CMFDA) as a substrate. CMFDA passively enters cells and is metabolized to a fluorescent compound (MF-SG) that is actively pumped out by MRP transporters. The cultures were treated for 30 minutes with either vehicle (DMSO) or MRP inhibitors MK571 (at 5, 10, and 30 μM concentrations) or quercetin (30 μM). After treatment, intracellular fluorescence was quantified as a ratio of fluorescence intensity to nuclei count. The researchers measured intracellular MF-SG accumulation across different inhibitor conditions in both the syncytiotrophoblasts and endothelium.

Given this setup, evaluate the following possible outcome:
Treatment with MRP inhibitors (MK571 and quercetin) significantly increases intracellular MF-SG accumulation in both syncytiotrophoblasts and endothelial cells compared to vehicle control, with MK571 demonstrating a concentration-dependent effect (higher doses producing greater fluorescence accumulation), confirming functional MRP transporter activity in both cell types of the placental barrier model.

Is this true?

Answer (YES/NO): YES